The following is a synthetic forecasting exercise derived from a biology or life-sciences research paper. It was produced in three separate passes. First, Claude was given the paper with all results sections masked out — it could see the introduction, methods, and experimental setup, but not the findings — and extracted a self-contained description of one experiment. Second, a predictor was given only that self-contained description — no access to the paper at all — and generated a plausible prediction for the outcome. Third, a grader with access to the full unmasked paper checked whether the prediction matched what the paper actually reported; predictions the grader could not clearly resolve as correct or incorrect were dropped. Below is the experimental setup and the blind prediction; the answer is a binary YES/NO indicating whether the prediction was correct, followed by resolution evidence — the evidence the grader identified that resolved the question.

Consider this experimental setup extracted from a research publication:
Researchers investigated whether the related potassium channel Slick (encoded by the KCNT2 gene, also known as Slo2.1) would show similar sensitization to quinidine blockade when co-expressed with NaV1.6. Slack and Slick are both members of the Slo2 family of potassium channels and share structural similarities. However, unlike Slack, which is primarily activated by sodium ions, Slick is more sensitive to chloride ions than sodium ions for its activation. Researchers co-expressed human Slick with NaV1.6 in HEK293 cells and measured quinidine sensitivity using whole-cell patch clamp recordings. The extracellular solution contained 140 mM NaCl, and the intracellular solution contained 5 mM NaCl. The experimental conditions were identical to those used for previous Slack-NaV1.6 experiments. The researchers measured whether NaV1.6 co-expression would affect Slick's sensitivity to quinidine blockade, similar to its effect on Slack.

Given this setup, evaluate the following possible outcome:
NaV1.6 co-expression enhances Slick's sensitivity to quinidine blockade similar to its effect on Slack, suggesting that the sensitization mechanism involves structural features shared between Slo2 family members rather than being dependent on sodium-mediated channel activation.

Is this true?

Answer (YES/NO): YES